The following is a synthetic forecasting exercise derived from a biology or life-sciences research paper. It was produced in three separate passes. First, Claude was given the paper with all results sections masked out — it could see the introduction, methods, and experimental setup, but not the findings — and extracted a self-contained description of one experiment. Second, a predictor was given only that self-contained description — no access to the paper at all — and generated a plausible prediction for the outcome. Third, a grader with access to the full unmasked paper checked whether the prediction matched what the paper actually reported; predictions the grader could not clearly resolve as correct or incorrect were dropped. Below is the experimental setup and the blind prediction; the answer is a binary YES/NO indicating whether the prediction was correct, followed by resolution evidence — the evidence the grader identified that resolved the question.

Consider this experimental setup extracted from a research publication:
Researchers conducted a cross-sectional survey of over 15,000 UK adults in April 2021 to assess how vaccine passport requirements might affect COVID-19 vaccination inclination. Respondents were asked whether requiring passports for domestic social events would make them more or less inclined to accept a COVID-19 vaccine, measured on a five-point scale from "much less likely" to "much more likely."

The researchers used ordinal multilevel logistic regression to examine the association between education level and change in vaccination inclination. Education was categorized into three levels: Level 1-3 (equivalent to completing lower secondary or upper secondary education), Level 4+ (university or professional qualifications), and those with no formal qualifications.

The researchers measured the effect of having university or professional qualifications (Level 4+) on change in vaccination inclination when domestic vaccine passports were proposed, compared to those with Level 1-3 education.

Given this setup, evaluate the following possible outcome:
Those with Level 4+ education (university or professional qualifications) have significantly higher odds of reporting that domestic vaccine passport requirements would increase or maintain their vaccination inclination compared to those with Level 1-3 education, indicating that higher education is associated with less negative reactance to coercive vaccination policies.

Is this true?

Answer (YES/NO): NO